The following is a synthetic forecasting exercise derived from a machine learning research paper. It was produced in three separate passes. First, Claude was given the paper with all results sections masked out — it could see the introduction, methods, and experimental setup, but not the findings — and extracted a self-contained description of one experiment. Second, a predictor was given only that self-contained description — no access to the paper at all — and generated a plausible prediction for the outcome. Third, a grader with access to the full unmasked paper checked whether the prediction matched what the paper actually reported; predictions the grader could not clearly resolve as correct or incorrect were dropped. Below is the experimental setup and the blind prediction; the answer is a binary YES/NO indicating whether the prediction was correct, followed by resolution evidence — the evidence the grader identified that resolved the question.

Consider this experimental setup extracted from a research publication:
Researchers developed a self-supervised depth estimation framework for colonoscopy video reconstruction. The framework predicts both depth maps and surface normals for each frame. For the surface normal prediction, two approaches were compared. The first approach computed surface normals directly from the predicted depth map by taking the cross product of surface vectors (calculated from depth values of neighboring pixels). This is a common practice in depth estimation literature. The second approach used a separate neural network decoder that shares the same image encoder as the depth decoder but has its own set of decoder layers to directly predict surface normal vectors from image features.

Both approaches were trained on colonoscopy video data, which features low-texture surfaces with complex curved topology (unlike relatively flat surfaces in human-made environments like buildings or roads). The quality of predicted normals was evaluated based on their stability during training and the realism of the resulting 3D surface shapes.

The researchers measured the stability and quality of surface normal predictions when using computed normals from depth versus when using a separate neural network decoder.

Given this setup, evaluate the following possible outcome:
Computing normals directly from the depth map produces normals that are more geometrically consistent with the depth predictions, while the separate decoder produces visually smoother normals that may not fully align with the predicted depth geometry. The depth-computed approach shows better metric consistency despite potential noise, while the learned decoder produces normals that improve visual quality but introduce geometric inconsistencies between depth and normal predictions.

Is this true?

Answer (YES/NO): NO